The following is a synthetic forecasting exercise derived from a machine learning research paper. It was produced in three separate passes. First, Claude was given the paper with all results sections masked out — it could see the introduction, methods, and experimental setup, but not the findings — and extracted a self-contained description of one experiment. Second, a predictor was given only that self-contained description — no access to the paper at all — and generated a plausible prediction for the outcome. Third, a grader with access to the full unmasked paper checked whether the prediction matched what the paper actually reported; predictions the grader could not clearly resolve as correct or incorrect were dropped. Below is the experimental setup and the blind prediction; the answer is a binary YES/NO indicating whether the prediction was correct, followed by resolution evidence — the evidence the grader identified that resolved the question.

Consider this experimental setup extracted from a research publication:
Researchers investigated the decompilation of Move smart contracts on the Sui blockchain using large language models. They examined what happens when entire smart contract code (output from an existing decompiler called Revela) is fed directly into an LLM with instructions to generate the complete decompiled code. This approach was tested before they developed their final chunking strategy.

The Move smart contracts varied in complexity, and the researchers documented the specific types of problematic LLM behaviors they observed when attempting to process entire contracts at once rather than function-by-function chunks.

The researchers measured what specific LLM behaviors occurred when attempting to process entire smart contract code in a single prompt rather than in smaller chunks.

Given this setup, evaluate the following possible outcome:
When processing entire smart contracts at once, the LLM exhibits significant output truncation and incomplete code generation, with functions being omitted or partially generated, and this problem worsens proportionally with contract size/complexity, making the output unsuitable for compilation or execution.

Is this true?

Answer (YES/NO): NO